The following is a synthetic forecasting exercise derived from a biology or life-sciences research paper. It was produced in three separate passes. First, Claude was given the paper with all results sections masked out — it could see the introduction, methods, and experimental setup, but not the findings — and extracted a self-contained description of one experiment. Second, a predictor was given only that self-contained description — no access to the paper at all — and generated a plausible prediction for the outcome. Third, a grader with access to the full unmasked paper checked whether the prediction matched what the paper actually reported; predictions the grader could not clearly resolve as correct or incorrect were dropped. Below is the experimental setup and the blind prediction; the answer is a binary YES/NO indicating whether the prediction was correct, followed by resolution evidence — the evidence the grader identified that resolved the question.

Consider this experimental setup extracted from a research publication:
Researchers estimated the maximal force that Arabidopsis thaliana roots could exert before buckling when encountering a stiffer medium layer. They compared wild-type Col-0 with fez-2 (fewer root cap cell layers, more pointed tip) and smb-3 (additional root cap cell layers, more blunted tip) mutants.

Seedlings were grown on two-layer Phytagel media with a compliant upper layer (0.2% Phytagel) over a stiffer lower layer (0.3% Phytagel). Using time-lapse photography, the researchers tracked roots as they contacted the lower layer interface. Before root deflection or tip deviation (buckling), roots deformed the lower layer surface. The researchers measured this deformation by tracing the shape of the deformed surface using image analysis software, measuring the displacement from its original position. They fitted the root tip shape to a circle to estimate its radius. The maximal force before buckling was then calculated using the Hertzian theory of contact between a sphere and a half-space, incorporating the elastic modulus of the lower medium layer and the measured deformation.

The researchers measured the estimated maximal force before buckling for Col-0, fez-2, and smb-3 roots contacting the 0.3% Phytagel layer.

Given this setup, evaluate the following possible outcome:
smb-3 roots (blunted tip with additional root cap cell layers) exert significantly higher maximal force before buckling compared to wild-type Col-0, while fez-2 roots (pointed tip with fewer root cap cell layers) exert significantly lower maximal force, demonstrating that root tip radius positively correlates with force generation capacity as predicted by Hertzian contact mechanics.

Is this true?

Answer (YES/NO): NO